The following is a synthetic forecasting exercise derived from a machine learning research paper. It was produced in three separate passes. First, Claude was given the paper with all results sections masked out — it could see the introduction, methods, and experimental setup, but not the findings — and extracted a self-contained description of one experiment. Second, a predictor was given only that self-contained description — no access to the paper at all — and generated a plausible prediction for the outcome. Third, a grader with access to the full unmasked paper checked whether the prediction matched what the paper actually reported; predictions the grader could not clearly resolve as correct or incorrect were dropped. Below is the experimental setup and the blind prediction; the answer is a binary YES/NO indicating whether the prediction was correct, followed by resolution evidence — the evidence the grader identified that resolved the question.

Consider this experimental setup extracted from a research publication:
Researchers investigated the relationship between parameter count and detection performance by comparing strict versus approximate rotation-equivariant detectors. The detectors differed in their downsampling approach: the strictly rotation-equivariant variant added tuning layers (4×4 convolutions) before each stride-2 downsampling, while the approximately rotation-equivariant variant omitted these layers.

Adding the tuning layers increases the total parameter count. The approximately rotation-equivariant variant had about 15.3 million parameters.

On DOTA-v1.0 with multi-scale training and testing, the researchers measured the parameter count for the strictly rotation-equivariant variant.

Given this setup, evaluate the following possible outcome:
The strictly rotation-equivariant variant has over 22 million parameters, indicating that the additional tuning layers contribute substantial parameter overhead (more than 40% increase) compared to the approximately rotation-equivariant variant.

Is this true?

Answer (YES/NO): NO